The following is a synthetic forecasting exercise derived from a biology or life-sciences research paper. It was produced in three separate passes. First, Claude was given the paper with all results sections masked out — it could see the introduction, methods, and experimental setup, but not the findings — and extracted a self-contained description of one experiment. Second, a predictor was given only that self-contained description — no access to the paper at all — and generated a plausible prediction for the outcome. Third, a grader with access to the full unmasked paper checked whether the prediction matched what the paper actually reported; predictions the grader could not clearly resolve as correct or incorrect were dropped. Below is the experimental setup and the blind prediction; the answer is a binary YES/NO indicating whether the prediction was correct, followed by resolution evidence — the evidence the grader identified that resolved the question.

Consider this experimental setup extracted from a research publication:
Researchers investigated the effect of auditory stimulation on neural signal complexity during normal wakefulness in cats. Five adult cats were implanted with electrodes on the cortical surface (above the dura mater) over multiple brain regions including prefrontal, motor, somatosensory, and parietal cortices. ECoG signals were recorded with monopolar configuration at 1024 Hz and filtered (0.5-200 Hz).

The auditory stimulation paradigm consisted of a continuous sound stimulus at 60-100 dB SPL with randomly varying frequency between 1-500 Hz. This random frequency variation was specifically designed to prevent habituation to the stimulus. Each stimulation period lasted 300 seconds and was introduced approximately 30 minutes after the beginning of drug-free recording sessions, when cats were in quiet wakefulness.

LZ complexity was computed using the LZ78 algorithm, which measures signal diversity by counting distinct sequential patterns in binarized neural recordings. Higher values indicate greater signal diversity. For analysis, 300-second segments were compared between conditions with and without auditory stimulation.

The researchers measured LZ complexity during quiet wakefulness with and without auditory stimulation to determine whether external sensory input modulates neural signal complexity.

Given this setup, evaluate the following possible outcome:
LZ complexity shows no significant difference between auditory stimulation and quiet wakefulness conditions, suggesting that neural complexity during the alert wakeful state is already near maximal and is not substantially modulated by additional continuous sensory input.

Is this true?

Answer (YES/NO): NO